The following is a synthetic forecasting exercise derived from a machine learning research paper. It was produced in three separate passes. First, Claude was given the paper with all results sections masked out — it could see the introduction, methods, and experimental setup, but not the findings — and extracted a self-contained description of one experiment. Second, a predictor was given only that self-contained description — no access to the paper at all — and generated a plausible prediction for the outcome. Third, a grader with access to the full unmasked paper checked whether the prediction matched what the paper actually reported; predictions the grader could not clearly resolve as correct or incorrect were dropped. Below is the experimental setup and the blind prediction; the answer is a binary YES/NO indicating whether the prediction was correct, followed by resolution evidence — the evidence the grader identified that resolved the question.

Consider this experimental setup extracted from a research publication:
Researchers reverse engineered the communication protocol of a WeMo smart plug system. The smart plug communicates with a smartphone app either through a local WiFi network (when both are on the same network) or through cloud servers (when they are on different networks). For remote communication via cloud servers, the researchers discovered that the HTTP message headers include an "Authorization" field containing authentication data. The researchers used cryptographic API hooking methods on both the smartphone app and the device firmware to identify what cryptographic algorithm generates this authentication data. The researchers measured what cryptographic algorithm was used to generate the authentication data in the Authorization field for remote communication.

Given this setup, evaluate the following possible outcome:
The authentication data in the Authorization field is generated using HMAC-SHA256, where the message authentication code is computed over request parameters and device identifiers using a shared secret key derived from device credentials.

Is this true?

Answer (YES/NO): NO